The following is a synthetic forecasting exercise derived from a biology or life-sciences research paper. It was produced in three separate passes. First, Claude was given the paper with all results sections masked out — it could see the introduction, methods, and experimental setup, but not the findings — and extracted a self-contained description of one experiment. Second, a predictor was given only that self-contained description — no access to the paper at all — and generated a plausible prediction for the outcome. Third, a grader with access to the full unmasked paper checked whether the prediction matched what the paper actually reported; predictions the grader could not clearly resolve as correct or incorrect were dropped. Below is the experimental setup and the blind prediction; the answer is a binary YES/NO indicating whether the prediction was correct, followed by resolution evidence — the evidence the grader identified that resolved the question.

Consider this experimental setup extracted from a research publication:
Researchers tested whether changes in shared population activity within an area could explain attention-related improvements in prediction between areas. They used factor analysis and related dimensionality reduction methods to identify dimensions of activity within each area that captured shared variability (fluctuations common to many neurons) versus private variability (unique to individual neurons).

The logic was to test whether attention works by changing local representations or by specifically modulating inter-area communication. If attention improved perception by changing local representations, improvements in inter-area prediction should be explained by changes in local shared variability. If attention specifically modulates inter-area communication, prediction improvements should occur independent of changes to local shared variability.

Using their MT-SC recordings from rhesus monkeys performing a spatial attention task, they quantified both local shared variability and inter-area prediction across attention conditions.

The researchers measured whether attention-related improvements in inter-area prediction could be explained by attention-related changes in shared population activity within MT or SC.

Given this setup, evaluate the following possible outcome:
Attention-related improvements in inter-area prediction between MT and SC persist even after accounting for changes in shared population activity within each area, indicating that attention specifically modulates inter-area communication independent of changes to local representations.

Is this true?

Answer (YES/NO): YES